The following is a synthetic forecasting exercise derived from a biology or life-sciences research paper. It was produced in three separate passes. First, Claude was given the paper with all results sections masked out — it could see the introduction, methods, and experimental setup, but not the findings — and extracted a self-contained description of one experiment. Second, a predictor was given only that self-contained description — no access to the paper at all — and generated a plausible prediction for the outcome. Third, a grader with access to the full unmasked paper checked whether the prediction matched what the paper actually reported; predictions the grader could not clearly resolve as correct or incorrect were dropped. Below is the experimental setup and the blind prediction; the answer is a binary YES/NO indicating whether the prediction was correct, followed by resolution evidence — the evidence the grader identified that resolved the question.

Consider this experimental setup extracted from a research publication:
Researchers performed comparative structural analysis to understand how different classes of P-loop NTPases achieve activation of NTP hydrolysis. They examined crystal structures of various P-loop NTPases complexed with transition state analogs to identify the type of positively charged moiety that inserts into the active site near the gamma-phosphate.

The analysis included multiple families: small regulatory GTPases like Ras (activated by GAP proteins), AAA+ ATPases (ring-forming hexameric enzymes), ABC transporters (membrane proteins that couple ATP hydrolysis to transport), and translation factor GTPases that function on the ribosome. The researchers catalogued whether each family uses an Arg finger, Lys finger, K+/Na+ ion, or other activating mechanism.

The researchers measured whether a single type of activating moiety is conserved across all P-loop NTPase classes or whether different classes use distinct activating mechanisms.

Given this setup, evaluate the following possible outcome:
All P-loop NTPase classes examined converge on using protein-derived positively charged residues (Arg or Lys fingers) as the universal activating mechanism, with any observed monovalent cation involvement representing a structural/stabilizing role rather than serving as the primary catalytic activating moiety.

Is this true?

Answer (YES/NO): NO